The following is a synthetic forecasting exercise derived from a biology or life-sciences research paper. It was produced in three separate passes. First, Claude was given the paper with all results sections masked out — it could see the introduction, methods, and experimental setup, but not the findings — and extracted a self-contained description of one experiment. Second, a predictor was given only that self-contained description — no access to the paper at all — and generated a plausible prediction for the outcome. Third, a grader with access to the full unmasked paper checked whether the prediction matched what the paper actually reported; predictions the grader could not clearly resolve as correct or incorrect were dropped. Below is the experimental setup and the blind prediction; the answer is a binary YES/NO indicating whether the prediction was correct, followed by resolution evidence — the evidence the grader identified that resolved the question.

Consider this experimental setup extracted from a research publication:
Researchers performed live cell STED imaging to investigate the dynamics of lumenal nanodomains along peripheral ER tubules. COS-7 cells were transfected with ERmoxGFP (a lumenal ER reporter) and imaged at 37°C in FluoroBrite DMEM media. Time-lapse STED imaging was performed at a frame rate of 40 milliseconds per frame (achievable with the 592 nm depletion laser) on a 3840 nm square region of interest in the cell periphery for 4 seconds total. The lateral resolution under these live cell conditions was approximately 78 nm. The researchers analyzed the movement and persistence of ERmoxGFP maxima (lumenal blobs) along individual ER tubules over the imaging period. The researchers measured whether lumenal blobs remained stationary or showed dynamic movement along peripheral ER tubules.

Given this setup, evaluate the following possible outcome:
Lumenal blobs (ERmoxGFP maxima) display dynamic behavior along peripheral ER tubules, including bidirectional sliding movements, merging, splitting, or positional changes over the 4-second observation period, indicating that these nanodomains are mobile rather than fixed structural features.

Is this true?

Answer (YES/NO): NO